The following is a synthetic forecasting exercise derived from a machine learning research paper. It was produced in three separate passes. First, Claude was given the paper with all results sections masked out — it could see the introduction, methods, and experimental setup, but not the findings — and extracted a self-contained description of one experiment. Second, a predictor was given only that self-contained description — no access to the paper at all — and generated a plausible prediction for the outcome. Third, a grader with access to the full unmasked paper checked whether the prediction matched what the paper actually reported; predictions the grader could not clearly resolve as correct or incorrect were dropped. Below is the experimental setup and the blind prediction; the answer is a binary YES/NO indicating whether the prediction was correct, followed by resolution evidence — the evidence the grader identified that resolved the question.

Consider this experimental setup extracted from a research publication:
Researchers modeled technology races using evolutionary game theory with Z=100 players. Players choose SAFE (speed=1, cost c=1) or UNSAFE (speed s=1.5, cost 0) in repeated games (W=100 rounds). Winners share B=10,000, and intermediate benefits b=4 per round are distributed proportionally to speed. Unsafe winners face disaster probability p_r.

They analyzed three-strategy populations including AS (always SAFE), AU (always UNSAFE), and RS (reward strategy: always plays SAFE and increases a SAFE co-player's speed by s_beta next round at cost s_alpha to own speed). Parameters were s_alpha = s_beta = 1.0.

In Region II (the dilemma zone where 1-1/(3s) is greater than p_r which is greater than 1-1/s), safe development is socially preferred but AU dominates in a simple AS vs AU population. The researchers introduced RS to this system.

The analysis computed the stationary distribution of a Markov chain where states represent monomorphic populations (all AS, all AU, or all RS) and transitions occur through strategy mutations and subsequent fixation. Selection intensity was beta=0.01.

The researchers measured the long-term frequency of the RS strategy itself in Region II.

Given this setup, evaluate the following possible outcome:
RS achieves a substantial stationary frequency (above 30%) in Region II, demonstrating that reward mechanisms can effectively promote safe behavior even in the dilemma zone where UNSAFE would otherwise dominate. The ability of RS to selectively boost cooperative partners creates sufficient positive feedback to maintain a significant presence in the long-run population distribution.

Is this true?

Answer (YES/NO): NO